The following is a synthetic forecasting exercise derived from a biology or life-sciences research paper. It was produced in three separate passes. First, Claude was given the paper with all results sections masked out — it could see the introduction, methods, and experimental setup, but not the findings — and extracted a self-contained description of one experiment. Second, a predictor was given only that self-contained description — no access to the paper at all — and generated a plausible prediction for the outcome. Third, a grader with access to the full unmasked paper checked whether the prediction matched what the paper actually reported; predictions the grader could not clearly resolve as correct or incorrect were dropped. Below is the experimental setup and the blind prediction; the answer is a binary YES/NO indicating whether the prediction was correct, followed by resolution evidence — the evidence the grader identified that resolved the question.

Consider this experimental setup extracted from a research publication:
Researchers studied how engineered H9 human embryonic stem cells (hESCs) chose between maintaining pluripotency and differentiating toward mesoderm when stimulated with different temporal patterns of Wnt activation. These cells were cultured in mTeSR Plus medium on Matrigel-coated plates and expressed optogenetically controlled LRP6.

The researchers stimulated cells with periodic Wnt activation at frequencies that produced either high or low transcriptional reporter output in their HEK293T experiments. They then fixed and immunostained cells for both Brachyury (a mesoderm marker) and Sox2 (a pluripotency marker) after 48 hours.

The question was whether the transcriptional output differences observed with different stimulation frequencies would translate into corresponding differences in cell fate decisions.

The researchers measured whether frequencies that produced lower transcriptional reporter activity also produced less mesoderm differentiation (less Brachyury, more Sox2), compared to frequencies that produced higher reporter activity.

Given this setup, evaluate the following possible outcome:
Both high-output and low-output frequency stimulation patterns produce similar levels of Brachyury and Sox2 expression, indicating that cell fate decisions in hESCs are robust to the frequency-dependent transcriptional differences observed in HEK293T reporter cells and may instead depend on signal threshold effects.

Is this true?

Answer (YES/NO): YES